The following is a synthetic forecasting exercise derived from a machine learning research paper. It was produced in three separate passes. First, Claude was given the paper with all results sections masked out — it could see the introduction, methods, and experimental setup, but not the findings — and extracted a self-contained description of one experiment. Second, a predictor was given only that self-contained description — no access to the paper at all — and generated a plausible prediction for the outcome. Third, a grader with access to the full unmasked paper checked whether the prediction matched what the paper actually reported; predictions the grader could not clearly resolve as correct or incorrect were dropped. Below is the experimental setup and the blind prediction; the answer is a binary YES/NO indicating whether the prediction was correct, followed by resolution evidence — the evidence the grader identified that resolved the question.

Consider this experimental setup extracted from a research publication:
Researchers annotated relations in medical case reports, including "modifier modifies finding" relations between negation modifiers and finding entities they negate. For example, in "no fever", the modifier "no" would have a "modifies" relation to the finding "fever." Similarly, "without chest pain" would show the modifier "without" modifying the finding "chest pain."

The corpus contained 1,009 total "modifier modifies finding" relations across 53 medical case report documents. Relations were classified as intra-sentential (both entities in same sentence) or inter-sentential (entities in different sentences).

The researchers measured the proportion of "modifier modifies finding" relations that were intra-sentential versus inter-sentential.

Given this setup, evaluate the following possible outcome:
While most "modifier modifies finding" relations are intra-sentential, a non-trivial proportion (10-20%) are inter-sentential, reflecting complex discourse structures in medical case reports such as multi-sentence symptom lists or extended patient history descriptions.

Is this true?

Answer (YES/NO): NO